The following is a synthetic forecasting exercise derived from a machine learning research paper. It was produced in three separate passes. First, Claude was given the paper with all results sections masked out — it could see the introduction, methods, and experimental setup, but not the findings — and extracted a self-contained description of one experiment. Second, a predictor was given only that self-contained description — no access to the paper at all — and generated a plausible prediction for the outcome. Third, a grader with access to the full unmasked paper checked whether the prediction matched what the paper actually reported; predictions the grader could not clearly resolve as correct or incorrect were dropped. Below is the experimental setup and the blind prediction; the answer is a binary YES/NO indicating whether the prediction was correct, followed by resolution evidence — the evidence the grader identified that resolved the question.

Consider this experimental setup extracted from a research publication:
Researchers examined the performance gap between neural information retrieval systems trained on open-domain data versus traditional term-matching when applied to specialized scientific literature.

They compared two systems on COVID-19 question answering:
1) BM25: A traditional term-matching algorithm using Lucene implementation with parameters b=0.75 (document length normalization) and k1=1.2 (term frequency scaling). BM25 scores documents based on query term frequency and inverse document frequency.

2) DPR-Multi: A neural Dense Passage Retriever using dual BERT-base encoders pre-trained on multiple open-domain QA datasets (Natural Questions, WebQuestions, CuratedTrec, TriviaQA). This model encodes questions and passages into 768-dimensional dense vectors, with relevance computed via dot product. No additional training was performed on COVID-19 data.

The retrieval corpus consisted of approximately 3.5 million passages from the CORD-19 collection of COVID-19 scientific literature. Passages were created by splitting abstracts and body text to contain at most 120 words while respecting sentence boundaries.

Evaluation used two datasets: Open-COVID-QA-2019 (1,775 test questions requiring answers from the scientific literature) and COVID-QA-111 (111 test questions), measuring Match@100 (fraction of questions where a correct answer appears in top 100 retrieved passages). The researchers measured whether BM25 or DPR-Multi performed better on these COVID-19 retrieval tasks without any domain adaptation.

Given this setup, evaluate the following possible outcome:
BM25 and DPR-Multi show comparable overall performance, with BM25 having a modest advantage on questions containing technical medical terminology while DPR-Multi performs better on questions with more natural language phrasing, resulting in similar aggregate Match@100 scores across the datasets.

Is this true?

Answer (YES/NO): NO